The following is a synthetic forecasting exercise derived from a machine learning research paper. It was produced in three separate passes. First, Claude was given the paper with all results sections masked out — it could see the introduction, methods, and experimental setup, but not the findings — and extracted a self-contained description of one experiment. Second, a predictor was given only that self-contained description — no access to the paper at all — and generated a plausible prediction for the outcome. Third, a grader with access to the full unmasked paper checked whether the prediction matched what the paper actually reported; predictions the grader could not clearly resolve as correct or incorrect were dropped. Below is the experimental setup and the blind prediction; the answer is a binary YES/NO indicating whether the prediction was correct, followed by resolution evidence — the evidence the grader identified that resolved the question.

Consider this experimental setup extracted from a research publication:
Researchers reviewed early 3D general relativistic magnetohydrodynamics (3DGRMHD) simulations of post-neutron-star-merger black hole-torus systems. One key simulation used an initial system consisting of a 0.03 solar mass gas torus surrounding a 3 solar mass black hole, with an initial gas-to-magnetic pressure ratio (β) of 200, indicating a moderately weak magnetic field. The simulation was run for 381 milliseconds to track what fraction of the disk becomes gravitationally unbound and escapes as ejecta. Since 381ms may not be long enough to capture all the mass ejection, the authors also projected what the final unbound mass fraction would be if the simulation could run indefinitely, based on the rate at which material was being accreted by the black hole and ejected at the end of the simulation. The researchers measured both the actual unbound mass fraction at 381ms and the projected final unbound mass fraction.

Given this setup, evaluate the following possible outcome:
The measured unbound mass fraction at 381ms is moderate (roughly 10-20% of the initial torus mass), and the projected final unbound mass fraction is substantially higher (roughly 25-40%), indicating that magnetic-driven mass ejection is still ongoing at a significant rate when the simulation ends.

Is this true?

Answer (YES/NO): YES